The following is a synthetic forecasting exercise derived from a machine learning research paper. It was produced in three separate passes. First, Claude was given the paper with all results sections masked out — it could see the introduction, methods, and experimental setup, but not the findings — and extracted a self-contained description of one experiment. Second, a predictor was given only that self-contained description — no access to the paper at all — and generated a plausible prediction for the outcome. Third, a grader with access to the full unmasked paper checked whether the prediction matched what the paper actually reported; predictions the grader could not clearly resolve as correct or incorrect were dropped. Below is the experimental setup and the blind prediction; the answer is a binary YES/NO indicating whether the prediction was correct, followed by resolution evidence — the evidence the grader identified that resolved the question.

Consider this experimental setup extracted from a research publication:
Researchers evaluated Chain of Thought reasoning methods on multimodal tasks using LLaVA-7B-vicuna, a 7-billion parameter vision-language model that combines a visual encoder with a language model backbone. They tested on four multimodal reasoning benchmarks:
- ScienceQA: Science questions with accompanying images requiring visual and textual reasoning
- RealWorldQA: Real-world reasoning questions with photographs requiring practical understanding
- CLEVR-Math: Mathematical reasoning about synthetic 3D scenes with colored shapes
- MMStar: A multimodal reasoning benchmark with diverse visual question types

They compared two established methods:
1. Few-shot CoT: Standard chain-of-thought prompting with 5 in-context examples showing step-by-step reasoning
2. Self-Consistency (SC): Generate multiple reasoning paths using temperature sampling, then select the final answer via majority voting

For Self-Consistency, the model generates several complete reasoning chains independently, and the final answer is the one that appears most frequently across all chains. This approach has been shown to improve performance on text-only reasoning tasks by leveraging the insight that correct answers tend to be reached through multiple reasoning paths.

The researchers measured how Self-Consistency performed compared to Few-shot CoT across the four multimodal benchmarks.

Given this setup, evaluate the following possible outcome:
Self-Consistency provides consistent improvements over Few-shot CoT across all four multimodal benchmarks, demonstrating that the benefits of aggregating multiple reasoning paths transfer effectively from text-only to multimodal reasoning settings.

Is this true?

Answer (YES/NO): NO